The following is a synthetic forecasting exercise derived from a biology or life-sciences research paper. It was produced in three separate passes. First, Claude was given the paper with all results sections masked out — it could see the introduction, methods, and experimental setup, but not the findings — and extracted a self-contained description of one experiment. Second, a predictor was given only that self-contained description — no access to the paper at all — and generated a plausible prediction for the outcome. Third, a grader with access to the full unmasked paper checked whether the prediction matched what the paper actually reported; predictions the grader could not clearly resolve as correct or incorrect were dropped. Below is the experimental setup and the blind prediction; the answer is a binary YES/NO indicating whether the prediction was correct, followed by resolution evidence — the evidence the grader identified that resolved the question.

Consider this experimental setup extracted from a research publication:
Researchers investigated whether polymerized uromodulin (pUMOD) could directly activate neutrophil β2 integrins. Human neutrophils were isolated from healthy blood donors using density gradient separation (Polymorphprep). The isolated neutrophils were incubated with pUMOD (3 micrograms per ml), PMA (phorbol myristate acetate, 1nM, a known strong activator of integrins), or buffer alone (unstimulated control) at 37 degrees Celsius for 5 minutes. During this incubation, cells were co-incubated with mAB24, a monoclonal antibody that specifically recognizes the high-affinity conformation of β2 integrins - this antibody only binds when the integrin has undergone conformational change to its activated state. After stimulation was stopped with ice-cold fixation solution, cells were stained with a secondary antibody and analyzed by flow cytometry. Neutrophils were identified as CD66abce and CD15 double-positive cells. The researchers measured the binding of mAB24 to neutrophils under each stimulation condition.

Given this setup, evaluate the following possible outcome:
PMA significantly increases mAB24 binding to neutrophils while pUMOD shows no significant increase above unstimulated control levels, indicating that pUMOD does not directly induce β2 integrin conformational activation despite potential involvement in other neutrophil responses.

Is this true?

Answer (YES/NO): YES